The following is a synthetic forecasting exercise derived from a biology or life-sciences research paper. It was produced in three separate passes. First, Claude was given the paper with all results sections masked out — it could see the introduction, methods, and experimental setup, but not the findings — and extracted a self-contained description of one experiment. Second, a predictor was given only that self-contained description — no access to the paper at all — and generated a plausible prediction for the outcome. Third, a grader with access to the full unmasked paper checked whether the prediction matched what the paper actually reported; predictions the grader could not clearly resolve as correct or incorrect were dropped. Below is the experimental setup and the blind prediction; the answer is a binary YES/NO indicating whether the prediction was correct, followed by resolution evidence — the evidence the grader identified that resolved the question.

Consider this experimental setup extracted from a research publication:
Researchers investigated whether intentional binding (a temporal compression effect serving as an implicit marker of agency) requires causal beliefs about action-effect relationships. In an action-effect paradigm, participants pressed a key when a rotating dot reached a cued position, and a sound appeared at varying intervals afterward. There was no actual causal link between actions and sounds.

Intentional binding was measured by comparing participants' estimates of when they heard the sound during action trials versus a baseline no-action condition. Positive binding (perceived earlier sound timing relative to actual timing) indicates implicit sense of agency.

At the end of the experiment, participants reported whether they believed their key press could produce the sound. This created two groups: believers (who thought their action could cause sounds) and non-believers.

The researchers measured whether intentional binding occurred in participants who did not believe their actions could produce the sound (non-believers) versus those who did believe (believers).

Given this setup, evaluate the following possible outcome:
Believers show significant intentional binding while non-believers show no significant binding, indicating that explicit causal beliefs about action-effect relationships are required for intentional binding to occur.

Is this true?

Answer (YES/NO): YES